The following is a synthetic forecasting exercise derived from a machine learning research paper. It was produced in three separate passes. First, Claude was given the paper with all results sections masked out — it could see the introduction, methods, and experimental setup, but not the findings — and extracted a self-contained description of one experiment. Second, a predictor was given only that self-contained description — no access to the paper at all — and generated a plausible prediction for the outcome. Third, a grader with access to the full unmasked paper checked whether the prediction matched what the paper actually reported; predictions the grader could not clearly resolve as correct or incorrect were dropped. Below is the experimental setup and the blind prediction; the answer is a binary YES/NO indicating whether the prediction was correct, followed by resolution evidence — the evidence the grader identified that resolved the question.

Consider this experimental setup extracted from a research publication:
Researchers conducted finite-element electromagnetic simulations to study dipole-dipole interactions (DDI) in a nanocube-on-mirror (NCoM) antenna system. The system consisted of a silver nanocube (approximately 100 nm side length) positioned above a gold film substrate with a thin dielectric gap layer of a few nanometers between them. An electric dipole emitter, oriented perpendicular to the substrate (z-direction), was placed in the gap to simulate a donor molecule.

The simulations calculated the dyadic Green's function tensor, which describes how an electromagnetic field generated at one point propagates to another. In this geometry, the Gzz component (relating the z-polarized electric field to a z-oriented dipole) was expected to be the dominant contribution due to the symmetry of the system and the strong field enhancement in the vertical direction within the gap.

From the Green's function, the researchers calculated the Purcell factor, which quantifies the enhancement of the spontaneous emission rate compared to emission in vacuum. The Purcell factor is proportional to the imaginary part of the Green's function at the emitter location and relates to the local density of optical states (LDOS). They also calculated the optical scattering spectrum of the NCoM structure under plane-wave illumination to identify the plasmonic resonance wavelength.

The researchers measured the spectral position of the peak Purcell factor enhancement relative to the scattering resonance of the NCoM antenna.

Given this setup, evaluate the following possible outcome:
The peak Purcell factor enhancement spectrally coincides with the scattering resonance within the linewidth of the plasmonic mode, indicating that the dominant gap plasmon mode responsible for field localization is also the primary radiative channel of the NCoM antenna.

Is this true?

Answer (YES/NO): YES